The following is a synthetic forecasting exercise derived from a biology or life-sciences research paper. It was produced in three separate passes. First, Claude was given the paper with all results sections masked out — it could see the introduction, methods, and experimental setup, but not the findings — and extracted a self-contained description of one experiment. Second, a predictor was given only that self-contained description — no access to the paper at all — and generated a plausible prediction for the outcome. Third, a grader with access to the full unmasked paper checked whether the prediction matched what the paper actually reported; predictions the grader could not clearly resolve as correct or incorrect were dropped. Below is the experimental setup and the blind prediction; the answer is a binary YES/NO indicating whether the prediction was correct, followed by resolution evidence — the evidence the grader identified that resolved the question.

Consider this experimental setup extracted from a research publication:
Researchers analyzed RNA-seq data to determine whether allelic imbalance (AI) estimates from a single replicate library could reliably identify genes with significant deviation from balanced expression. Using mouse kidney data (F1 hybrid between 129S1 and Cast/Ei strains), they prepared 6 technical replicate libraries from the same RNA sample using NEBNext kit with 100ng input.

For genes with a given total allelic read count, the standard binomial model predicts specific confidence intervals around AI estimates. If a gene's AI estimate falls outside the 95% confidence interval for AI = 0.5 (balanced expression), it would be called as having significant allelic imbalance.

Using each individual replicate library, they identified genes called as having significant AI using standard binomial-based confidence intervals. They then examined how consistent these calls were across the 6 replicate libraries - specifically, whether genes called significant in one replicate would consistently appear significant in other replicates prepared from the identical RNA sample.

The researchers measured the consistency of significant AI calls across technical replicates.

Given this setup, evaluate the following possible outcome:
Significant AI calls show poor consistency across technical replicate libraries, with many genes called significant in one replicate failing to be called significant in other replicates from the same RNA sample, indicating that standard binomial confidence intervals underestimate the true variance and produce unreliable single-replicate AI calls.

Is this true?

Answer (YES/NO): YES